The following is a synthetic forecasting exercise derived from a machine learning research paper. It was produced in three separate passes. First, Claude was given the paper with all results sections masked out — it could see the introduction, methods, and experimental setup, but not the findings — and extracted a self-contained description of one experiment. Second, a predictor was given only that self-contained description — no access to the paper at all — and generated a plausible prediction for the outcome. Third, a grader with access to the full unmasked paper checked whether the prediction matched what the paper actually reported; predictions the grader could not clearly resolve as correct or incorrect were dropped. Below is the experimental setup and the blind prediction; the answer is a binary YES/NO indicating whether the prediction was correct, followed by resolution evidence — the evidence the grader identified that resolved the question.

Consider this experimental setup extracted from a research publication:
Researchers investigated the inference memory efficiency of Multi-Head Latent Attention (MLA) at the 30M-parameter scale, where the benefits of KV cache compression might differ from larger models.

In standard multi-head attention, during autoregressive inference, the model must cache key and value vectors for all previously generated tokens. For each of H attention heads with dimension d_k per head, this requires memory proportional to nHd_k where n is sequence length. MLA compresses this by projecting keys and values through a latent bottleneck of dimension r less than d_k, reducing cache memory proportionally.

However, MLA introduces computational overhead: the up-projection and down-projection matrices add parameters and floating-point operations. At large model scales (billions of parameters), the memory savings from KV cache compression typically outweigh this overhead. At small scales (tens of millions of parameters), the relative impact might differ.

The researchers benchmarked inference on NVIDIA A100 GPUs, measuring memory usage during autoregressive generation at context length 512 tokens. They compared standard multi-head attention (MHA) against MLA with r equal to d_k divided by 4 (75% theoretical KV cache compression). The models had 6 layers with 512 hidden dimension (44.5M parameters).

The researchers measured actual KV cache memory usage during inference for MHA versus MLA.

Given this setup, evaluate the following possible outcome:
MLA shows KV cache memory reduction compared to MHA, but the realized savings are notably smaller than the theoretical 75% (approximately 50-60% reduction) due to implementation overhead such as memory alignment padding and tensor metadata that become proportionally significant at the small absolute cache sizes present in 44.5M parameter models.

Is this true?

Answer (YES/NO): NO